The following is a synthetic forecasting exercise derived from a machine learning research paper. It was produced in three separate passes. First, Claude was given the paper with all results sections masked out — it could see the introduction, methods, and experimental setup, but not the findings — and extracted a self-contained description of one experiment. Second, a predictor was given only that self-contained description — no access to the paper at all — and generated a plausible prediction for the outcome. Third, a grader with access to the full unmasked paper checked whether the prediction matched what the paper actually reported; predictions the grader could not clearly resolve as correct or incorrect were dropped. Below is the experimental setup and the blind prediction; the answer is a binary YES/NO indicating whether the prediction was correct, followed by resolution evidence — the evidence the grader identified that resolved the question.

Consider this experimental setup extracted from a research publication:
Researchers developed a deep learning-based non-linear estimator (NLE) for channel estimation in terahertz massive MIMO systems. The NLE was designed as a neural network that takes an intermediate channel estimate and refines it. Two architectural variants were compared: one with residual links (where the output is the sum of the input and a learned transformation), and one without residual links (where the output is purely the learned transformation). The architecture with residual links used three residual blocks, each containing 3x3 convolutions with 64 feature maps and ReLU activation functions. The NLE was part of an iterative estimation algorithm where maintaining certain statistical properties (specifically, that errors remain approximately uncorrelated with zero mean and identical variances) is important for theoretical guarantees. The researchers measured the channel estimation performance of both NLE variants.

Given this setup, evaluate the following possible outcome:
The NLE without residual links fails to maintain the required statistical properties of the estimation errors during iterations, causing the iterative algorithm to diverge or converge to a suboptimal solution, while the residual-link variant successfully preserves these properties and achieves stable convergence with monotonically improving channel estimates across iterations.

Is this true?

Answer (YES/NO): NO